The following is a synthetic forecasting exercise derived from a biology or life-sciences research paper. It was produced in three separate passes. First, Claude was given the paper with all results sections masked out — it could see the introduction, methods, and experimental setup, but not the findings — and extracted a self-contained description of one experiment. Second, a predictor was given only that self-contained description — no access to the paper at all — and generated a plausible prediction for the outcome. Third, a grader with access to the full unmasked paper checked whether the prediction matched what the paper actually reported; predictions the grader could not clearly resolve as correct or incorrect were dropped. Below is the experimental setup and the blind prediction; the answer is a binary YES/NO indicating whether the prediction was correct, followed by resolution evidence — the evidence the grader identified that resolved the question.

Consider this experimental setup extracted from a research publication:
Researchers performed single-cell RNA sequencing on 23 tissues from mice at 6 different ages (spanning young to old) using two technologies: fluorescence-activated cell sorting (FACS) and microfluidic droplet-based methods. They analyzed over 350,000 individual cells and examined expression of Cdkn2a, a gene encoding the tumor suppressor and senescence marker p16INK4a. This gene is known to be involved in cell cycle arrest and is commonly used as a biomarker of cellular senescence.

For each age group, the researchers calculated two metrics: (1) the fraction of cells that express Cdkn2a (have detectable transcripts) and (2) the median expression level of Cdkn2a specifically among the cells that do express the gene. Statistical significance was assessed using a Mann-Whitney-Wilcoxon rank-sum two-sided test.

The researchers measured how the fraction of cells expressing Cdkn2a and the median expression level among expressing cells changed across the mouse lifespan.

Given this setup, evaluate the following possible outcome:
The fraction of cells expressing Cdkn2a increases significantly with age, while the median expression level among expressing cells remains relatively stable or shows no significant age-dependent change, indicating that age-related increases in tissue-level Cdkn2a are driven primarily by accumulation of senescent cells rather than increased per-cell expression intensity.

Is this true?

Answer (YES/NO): NO